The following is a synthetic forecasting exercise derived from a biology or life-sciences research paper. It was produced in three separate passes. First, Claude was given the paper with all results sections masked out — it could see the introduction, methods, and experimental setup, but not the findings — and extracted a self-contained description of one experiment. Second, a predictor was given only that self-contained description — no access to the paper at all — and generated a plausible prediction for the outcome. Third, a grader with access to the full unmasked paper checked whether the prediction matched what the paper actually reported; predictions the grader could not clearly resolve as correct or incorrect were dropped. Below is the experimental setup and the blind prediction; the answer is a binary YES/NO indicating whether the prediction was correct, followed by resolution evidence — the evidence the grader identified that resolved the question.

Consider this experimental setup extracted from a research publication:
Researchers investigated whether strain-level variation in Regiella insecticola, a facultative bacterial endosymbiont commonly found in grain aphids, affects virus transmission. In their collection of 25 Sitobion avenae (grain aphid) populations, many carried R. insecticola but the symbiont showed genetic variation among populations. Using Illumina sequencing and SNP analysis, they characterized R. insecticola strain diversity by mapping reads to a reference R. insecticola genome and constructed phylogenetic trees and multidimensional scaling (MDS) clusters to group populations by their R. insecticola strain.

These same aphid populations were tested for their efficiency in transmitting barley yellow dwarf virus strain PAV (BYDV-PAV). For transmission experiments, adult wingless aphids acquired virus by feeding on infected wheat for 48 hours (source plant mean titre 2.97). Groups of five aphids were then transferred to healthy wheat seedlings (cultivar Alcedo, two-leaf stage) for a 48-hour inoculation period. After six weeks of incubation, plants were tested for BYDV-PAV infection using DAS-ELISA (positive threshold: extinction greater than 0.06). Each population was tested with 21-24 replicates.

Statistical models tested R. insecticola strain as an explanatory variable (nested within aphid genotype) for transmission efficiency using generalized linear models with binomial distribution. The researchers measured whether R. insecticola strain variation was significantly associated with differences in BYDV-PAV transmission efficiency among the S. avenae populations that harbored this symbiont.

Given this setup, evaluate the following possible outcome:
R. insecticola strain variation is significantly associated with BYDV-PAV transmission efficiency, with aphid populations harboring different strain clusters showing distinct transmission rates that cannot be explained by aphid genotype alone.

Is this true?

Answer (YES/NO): NO